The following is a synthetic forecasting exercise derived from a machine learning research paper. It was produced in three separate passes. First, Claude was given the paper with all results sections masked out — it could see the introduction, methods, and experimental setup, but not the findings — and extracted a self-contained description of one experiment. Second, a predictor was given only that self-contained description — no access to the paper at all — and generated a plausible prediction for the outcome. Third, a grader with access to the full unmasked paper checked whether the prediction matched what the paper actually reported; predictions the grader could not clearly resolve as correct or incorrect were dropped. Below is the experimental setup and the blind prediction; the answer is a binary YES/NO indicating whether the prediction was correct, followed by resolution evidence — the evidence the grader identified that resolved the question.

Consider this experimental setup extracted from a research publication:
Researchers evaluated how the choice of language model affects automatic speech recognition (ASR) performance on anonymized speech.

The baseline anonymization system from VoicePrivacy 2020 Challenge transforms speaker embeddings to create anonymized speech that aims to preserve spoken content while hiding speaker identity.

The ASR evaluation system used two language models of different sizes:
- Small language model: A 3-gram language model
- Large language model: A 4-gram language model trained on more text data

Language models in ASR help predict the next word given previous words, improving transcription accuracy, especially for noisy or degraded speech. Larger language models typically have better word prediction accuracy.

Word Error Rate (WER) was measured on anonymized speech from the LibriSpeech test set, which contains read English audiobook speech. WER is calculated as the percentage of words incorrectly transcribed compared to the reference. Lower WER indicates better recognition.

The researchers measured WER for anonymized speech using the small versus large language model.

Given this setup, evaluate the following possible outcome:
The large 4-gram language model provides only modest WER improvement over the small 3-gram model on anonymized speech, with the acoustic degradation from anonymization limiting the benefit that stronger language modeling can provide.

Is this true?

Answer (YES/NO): NO